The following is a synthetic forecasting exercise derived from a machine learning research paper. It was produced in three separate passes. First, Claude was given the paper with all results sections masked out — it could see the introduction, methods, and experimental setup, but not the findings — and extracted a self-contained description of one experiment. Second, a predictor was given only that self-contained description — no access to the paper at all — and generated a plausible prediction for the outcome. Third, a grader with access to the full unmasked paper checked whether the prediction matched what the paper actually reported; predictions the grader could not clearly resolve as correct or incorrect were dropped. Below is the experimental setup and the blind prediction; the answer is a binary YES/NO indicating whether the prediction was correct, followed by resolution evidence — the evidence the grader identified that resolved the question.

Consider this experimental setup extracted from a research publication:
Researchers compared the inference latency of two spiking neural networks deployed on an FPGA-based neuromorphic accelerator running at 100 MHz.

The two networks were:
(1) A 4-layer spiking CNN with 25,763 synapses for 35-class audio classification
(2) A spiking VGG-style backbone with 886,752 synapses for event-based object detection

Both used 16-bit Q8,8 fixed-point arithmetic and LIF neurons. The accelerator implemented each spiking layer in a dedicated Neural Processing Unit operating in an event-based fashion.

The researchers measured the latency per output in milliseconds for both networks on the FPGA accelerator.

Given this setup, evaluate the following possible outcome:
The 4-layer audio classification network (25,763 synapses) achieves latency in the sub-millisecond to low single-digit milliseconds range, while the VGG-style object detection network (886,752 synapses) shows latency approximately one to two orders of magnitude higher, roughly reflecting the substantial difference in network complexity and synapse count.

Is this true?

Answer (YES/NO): NO